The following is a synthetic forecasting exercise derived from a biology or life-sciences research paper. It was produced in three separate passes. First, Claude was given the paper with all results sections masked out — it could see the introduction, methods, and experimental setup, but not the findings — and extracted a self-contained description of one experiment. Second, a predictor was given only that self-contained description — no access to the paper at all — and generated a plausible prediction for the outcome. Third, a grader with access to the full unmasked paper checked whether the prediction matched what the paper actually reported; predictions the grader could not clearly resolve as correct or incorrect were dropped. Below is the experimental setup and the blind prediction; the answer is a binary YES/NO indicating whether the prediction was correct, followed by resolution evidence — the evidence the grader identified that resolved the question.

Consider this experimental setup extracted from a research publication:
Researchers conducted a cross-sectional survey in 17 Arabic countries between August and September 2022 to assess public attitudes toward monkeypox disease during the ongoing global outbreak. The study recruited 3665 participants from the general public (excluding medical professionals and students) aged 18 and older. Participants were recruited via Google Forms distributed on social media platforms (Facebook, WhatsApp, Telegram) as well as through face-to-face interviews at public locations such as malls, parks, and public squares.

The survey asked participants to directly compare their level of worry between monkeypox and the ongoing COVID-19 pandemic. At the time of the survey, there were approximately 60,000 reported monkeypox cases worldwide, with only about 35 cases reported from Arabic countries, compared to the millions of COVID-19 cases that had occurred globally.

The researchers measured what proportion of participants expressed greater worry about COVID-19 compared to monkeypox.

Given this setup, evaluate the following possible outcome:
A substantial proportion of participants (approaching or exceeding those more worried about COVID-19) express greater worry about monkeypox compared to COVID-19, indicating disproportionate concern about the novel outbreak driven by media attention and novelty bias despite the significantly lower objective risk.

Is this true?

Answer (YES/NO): NO